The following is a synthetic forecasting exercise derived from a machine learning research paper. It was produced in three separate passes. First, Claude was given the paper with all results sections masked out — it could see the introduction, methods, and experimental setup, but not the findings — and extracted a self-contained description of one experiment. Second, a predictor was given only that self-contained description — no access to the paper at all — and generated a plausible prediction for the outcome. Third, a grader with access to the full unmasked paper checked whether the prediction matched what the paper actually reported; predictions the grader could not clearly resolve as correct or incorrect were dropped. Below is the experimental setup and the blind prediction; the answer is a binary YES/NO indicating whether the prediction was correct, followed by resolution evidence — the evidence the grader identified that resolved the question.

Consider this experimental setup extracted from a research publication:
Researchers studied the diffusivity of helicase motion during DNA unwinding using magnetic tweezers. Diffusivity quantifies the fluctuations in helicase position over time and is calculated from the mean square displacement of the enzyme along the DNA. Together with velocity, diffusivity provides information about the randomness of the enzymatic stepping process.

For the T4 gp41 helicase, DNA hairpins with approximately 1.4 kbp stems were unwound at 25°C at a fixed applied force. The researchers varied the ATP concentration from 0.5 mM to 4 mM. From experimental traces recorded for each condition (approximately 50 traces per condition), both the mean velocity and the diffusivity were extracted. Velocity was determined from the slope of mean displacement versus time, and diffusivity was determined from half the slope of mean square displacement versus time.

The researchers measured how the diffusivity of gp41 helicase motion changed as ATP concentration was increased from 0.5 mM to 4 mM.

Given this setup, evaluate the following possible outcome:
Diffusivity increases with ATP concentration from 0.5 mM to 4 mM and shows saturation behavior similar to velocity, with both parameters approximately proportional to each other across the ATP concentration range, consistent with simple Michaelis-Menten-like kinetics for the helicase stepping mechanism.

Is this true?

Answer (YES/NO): NO